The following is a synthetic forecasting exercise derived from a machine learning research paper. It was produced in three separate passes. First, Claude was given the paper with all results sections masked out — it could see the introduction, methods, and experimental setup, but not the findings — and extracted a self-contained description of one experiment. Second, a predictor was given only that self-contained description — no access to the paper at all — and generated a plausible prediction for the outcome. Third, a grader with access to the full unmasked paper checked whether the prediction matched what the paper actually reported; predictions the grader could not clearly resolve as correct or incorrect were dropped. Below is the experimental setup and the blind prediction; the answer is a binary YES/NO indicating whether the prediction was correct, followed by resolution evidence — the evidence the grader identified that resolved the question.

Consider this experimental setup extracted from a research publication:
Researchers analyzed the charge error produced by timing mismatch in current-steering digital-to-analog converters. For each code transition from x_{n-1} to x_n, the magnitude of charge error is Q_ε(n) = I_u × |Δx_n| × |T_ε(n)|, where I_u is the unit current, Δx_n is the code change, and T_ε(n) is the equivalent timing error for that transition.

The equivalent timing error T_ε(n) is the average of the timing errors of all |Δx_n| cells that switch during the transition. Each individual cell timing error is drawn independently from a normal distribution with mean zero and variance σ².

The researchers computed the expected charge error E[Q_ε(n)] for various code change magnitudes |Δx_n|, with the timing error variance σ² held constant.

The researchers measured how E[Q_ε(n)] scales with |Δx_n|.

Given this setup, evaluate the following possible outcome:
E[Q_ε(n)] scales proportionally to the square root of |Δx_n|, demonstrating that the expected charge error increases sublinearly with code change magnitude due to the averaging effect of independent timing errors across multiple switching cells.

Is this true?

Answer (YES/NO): YES